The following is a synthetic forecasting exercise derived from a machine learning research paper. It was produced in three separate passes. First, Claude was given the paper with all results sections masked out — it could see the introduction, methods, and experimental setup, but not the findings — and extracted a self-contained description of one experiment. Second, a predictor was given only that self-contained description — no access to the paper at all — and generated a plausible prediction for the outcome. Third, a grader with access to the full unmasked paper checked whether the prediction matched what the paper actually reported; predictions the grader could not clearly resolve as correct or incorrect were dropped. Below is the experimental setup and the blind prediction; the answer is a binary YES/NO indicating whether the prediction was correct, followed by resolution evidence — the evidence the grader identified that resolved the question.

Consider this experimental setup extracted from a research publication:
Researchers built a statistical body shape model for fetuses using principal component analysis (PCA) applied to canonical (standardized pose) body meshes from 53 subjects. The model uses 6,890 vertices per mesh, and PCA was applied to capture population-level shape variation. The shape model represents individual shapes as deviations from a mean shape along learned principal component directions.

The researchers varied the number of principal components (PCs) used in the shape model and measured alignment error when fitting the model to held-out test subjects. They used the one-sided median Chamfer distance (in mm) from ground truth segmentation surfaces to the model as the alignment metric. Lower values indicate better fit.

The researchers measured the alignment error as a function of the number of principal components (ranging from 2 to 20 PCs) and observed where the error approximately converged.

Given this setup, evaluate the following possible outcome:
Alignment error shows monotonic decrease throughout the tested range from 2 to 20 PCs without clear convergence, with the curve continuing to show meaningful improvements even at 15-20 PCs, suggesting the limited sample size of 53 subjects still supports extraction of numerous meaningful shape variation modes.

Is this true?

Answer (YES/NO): NO